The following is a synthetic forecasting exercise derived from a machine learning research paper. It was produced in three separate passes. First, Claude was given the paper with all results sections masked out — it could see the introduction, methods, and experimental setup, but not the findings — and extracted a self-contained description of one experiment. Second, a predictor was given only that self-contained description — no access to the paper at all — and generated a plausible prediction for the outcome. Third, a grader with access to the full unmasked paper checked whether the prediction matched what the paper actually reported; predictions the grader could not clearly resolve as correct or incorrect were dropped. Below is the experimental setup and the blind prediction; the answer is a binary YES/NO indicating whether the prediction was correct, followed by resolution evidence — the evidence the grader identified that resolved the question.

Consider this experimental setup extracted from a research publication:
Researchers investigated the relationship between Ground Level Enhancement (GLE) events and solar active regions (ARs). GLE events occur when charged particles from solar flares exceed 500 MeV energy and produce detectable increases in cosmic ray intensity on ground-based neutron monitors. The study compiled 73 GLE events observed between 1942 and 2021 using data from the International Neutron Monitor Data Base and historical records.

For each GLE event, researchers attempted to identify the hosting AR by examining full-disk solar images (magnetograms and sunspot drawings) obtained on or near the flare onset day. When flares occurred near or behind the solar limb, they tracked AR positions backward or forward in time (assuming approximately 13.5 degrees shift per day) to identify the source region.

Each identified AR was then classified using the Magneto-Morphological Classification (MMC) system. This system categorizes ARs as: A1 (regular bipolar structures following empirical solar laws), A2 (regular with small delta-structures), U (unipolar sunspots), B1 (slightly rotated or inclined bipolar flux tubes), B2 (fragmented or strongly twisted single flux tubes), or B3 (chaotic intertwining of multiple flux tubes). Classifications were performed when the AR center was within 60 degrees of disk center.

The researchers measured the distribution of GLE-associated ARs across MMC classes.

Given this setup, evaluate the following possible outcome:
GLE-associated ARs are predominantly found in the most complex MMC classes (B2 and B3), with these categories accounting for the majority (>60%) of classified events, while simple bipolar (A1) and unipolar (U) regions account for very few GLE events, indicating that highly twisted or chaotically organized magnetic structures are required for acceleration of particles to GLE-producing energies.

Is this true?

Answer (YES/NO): YES